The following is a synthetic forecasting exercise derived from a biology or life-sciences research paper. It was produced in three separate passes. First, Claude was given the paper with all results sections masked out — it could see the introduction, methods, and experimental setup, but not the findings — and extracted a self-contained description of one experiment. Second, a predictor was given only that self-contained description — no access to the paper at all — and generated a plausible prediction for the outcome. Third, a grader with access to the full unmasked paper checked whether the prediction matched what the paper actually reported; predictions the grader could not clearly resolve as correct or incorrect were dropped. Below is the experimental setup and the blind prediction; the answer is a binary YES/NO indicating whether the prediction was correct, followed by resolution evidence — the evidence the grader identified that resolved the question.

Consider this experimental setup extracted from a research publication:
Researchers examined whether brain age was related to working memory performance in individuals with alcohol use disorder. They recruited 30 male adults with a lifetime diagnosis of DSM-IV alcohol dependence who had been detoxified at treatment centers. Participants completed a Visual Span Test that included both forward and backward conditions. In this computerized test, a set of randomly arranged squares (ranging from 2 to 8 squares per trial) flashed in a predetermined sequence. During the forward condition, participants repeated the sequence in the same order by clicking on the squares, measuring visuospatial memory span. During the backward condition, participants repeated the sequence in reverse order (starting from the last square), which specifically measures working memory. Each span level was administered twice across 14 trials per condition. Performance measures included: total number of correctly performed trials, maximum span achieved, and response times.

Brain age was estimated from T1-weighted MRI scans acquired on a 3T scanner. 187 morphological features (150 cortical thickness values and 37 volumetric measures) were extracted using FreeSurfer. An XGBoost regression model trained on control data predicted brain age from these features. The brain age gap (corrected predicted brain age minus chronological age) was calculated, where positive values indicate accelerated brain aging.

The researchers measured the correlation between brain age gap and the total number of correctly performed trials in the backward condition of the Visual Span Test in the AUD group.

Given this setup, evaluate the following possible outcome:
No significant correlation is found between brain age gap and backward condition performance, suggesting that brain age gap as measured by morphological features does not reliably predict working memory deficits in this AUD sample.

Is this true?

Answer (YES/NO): YES